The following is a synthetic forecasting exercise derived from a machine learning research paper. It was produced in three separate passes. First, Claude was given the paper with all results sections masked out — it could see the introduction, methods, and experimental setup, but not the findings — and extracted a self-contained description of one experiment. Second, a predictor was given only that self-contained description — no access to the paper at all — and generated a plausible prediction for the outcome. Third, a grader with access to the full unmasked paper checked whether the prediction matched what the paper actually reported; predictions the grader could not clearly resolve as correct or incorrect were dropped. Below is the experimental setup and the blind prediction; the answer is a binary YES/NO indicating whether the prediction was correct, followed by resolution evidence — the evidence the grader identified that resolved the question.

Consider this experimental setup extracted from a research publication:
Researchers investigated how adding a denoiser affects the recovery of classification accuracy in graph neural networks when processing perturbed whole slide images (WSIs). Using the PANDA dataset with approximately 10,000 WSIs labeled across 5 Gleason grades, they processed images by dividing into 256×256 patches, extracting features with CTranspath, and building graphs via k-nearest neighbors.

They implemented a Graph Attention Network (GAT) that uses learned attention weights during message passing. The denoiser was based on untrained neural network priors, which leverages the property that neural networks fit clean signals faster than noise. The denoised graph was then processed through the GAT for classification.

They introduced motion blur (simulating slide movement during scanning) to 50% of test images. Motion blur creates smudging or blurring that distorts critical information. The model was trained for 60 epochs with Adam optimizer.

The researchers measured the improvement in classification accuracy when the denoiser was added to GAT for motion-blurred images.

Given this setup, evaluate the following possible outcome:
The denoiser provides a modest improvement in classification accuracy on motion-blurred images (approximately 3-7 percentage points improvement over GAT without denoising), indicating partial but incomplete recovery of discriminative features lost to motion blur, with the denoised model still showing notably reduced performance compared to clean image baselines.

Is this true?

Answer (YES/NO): NO